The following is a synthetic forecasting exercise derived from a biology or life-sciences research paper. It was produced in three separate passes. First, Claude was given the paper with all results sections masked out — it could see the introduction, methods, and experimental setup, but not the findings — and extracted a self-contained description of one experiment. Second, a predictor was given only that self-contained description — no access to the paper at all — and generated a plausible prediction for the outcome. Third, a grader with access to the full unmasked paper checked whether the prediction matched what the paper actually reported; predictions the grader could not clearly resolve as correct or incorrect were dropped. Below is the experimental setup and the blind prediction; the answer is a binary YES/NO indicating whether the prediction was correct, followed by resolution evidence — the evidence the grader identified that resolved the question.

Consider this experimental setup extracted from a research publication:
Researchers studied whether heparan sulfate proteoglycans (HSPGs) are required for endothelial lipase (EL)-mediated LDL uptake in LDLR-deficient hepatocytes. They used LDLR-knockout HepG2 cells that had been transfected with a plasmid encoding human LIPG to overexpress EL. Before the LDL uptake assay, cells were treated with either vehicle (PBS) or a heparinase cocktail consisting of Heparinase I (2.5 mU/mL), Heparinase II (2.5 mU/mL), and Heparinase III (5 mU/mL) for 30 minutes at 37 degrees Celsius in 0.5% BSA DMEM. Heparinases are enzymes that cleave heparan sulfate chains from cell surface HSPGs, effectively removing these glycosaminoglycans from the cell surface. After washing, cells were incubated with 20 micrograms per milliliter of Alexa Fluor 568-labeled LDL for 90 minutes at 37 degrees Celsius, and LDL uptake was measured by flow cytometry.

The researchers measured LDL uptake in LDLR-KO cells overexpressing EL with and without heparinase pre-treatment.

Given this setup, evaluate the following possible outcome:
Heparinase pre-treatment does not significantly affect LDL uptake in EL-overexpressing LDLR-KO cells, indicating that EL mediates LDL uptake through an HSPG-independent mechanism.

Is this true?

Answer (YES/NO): NO